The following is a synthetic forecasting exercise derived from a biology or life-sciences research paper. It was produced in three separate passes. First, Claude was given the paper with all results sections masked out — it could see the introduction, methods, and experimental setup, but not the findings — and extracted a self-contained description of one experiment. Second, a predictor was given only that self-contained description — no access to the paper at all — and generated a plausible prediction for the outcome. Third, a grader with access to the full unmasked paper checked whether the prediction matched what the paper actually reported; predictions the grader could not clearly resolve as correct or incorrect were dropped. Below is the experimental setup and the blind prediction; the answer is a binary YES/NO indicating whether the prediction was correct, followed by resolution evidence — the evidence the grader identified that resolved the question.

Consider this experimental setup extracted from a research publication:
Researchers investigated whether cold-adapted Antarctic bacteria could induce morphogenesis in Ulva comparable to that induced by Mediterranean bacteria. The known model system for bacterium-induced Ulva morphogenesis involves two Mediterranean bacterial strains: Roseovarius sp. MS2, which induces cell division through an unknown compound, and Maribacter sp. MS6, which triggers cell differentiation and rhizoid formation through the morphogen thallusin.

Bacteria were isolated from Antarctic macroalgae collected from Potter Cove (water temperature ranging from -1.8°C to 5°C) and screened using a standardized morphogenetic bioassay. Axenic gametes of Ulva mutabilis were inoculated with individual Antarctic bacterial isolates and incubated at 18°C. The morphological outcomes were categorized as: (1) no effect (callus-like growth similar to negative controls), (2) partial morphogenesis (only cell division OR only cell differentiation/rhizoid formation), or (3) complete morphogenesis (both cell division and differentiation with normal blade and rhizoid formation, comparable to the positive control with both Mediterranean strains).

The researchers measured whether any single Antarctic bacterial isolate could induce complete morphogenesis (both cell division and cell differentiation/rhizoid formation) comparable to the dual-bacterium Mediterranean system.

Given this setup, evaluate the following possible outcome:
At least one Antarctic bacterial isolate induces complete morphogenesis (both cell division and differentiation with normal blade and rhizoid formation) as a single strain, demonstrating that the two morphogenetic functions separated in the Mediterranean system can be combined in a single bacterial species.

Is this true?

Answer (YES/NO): NO